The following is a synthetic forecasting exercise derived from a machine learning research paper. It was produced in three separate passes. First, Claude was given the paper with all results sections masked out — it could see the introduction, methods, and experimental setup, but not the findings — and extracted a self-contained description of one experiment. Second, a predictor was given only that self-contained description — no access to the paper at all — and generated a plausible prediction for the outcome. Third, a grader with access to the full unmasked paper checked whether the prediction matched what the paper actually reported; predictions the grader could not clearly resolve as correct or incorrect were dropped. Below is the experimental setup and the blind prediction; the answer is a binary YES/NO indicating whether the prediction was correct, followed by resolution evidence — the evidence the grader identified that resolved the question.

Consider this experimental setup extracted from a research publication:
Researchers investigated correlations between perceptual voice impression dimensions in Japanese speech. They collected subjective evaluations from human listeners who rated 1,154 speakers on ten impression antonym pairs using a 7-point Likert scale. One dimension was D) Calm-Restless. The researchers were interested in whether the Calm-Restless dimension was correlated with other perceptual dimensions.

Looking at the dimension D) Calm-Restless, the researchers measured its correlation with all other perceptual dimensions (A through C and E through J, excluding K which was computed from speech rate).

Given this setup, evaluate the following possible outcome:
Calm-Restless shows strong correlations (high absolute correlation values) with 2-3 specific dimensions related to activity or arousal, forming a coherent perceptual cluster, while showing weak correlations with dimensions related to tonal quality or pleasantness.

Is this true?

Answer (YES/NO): NO